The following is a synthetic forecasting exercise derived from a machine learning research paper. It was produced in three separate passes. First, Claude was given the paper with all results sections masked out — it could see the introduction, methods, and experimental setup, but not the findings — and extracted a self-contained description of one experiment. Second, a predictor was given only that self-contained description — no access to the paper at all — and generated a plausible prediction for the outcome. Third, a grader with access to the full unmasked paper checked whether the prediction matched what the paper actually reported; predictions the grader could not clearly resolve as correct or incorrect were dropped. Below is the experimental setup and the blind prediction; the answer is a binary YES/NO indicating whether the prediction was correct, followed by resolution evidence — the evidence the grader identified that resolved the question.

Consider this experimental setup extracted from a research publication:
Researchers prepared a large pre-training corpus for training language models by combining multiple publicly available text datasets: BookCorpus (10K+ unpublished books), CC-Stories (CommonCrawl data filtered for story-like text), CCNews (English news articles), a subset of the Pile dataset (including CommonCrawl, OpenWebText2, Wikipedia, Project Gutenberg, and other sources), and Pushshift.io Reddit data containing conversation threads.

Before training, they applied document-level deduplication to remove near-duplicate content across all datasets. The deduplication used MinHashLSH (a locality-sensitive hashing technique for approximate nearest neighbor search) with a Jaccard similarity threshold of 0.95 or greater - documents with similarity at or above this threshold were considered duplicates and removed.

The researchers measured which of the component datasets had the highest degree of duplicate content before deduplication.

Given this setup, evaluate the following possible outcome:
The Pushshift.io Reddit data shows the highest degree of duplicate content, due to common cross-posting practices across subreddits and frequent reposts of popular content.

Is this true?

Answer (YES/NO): NO